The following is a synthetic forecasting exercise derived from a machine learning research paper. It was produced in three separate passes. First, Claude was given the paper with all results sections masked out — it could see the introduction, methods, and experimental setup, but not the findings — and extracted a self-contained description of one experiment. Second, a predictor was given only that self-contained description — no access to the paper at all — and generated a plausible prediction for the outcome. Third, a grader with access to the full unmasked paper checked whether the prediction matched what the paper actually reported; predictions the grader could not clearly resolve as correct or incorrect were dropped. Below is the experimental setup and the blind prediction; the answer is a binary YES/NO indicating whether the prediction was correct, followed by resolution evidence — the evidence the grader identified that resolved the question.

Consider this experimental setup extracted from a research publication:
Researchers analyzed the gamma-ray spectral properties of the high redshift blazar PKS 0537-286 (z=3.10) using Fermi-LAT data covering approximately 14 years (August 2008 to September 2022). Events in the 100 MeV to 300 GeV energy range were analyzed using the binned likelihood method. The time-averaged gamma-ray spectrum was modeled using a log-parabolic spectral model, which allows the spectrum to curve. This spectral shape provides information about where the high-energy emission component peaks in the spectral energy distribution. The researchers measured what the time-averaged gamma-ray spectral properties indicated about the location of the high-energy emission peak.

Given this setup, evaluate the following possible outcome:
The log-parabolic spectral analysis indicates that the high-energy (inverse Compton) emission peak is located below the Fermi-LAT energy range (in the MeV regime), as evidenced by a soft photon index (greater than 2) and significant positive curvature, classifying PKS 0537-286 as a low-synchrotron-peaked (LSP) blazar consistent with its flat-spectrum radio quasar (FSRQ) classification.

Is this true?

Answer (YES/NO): YES